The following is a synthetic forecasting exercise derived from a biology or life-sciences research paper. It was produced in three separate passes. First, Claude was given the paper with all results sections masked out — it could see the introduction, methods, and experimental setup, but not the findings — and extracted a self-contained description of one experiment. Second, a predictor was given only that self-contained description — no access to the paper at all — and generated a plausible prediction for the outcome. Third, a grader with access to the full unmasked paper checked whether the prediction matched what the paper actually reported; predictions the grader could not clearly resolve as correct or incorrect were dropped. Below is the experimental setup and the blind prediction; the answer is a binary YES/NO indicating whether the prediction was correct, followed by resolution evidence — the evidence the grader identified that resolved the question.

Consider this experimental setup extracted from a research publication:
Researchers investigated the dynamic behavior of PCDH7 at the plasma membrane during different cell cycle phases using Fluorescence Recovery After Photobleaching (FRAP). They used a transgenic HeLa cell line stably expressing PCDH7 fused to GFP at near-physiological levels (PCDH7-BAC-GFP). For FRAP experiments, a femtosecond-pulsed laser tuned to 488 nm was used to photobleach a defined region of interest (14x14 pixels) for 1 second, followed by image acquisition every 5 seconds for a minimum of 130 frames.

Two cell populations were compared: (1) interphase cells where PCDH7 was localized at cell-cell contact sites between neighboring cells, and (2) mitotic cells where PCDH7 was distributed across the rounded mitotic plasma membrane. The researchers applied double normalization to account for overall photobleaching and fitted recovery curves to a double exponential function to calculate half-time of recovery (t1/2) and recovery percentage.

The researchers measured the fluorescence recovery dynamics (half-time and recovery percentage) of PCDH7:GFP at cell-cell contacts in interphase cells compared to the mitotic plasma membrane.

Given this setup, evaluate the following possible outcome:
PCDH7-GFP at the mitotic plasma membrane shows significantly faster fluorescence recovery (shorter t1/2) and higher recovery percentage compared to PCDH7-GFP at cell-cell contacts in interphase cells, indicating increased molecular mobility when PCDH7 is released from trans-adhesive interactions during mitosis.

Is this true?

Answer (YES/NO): NO